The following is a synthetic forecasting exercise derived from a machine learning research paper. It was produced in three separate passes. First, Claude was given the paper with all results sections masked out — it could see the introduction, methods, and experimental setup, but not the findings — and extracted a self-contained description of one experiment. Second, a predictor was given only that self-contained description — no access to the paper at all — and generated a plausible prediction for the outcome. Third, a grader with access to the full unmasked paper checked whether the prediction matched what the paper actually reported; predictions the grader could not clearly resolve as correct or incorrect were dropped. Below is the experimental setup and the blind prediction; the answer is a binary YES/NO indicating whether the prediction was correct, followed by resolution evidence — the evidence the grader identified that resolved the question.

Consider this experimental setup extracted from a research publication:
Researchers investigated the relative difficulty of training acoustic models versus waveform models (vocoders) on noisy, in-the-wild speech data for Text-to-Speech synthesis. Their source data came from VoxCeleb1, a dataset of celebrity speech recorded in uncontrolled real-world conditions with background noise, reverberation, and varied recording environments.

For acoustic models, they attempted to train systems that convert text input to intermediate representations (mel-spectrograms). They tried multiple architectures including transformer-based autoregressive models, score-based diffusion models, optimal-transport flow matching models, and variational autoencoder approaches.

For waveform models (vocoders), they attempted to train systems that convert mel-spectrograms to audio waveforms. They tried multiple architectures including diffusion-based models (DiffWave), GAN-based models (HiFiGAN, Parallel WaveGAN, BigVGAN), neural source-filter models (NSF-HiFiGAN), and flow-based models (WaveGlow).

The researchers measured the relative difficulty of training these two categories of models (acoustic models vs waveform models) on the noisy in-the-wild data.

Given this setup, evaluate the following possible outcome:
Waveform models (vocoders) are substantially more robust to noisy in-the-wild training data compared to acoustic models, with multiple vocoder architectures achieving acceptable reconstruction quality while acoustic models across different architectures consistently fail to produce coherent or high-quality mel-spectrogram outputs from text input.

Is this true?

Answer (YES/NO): NO